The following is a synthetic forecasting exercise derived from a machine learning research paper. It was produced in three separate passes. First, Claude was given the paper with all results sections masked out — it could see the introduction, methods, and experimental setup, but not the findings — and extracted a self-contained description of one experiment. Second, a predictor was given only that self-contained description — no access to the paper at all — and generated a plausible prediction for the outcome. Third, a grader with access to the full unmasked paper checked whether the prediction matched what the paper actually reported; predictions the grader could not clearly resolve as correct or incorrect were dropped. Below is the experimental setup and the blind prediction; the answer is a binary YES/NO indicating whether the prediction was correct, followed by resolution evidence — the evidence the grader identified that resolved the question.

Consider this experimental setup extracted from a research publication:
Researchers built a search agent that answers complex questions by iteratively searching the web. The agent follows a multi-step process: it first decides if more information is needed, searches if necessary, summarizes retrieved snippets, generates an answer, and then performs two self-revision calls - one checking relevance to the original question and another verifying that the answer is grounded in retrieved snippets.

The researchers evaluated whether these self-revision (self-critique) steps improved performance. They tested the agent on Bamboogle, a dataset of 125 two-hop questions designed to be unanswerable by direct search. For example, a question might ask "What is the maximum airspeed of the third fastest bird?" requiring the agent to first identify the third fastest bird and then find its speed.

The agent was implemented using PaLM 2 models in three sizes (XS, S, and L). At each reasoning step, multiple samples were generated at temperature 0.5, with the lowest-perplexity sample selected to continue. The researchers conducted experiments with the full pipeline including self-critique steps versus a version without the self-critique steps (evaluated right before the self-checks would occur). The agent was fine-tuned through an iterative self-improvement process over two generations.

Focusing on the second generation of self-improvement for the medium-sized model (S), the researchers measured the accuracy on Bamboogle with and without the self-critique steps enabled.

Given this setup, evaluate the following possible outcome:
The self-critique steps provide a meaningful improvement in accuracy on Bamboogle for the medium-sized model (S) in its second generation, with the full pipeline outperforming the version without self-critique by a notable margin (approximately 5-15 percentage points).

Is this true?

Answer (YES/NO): NO